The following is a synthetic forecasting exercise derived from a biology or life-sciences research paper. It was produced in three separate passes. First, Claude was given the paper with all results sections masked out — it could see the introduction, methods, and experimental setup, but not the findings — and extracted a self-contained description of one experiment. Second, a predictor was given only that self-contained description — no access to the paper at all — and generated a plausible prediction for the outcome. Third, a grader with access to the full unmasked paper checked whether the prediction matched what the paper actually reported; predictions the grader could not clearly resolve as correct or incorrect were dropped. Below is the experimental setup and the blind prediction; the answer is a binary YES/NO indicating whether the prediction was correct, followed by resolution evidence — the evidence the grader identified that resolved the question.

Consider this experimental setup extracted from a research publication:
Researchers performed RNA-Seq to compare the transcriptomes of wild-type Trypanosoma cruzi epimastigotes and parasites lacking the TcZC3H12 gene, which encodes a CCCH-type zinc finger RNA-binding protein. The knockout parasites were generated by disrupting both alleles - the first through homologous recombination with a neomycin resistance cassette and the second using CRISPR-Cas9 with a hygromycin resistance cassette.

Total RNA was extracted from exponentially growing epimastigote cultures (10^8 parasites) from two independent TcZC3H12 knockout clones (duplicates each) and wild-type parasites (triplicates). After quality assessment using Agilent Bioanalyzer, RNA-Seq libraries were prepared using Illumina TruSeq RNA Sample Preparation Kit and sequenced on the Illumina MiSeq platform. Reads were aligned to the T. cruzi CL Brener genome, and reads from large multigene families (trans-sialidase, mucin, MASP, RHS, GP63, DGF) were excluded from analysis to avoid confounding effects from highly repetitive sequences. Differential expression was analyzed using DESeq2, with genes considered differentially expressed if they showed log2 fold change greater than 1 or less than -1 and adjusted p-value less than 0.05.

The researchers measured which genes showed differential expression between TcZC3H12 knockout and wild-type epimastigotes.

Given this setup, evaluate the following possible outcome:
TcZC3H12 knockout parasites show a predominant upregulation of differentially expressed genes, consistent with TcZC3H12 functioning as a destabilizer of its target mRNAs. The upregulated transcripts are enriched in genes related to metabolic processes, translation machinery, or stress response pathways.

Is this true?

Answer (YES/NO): NO